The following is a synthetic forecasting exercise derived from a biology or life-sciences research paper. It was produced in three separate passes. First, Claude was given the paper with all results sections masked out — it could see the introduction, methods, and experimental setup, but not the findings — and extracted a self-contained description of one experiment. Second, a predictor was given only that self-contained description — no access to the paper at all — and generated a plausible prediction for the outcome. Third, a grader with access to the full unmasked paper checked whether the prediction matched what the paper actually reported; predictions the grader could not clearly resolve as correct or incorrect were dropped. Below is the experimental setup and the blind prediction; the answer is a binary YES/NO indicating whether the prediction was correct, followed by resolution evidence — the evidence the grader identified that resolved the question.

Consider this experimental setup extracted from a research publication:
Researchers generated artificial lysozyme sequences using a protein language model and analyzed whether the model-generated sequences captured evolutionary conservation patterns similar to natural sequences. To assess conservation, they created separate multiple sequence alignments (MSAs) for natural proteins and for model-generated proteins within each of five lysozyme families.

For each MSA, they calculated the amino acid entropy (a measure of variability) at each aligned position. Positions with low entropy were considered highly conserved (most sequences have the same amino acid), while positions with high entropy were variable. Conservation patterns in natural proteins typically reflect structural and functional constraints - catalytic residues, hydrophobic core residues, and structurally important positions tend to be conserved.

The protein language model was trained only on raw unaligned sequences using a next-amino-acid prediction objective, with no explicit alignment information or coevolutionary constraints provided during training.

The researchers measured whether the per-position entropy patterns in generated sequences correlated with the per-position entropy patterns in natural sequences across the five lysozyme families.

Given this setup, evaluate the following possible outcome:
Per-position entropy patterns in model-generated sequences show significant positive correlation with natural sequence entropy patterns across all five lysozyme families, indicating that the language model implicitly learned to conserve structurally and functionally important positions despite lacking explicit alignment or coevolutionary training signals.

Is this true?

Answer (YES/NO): YES